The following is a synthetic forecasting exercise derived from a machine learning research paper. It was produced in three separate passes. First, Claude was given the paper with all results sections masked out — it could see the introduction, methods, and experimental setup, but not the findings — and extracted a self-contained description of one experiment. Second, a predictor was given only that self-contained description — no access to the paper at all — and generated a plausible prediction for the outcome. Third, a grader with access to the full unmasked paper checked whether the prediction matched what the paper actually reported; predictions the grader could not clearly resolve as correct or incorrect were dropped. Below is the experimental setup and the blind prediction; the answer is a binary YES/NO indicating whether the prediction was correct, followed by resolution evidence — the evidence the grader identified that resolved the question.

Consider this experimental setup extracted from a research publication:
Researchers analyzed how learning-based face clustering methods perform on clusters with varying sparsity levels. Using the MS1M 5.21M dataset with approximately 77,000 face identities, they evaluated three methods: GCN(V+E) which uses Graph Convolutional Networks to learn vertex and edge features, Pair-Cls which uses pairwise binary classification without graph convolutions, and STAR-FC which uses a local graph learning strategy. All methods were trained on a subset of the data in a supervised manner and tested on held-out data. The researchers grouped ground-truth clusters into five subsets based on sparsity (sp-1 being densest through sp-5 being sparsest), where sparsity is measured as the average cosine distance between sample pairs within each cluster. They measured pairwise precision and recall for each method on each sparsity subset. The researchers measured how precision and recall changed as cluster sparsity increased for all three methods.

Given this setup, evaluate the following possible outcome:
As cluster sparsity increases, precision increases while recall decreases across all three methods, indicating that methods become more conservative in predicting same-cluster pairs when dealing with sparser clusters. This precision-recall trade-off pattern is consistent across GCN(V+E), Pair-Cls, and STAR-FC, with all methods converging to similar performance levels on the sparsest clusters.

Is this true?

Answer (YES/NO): NO